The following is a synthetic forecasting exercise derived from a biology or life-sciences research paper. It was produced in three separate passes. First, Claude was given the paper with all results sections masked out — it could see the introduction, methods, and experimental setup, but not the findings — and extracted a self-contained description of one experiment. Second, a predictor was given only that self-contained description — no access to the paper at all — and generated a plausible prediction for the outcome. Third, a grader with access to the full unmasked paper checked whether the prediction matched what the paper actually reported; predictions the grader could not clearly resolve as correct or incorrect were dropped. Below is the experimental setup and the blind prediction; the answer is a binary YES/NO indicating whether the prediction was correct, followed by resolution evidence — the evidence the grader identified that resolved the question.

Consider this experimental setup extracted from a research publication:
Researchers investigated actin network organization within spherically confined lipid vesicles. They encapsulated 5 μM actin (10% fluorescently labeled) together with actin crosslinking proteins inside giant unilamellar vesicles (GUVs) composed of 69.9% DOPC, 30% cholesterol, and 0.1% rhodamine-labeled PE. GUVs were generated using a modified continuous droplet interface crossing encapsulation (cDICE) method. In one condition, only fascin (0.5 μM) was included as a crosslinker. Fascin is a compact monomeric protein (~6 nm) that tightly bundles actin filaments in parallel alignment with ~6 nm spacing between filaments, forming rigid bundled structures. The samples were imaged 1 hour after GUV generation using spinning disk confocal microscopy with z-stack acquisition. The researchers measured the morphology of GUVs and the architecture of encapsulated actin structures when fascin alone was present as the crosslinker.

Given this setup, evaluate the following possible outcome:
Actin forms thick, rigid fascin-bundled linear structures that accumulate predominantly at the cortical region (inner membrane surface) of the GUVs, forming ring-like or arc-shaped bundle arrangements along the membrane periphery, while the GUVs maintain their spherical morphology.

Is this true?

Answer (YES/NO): NO